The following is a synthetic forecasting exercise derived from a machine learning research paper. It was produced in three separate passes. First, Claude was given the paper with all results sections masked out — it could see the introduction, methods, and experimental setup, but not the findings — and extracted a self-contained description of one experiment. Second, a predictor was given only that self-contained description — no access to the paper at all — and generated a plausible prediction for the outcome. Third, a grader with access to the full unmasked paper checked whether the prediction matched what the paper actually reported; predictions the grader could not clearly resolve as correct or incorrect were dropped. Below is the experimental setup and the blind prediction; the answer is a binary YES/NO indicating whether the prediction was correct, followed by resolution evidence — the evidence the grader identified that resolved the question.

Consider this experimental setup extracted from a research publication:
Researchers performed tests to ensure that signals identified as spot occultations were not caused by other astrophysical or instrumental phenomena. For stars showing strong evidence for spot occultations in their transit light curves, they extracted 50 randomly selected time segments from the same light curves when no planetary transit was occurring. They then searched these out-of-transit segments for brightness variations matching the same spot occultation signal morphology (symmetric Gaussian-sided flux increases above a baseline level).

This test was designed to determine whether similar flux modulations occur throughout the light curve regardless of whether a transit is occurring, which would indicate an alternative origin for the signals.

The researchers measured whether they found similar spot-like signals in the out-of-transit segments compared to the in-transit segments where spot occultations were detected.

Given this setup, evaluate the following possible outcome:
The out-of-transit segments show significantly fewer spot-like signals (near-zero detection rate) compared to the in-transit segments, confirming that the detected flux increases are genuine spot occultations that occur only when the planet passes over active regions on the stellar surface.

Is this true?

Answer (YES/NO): YES